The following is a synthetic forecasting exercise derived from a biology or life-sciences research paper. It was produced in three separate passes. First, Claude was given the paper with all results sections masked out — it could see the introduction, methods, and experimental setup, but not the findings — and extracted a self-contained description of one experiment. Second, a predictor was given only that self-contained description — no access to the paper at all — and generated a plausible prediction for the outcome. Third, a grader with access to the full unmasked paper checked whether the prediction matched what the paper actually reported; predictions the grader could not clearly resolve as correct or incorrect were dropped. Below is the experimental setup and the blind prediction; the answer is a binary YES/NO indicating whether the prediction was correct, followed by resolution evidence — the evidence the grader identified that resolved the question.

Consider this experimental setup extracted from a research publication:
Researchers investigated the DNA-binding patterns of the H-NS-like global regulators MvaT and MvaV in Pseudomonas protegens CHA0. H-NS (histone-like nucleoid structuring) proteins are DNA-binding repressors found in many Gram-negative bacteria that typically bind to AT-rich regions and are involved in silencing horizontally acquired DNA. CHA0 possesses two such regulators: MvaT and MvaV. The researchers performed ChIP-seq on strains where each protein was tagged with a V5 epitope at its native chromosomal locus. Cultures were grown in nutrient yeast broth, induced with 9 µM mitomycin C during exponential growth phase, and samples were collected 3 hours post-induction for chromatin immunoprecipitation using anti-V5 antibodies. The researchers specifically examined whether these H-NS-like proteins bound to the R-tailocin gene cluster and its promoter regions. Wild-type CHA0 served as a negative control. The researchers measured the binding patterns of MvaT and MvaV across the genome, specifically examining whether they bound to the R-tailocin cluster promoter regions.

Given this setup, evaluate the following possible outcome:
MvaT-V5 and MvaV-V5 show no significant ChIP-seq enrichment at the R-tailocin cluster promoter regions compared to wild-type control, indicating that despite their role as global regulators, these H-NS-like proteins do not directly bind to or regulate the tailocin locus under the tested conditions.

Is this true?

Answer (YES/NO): YES